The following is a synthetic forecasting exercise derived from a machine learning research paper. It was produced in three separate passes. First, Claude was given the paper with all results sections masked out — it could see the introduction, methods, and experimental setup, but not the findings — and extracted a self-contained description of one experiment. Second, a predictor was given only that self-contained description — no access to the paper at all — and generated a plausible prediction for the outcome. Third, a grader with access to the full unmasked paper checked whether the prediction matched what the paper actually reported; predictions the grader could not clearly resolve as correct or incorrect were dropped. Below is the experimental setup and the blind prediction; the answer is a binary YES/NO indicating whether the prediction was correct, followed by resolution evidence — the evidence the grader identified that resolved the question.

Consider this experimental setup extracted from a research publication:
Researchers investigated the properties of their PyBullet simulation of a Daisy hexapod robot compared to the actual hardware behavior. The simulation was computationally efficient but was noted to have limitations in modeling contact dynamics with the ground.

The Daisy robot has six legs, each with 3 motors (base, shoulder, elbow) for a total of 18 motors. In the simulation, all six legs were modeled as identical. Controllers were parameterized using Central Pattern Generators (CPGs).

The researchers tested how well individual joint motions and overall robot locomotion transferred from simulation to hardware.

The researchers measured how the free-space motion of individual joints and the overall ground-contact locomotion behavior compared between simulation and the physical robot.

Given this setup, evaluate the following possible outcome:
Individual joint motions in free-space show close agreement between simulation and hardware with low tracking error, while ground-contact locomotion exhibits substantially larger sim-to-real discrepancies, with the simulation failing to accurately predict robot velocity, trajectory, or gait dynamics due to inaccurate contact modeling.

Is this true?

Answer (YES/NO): YES